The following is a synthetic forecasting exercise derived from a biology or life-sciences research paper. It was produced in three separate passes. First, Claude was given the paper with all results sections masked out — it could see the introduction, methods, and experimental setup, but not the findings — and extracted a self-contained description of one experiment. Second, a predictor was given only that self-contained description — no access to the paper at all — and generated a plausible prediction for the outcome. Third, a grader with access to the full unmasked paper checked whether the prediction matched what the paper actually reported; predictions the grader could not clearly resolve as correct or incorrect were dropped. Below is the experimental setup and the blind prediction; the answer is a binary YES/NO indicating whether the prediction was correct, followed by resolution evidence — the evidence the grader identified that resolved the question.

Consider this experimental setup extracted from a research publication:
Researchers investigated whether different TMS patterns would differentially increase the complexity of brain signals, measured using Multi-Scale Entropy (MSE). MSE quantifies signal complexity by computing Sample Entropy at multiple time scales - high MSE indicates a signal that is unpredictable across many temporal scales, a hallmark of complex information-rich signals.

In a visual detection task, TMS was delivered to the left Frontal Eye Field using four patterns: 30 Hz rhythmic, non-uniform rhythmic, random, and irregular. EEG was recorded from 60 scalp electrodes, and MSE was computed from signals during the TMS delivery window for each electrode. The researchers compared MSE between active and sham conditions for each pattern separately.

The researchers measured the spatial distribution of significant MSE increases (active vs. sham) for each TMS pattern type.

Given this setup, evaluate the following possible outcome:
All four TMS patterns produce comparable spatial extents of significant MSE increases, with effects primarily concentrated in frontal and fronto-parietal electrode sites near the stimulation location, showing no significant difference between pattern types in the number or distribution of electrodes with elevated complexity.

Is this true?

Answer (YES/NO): NO